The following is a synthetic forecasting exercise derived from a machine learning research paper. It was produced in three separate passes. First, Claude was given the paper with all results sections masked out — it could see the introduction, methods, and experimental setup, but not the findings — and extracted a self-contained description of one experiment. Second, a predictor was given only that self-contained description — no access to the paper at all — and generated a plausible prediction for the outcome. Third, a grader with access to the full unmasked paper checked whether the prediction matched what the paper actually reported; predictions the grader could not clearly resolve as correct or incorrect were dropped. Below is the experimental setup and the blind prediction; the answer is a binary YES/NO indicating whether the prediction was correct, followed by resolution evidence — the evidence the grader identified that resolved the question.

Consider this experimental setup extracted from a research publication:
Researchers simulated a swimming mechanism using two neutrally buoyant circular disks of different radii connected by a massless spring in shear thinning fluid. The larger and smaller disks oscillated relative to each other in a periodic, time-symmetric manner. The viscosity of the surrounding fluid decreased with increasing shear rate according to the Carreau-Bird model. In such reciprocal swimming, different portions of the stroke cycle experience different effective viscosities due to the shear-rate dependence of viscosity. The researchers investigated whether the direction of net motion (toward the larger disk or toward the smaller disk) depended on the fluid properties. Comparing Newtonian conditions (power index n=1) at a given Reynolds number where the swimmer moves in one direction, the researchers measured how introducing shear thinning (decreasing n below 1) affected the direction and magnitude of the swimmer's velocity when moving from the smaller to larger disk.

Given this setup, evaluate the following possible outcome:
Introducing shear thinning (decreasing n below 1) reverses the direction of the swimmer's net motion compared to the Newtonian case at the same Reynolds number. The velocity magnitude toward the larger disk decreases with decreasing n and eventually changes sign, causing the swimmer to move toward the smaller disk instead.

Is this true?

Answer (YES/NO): NO